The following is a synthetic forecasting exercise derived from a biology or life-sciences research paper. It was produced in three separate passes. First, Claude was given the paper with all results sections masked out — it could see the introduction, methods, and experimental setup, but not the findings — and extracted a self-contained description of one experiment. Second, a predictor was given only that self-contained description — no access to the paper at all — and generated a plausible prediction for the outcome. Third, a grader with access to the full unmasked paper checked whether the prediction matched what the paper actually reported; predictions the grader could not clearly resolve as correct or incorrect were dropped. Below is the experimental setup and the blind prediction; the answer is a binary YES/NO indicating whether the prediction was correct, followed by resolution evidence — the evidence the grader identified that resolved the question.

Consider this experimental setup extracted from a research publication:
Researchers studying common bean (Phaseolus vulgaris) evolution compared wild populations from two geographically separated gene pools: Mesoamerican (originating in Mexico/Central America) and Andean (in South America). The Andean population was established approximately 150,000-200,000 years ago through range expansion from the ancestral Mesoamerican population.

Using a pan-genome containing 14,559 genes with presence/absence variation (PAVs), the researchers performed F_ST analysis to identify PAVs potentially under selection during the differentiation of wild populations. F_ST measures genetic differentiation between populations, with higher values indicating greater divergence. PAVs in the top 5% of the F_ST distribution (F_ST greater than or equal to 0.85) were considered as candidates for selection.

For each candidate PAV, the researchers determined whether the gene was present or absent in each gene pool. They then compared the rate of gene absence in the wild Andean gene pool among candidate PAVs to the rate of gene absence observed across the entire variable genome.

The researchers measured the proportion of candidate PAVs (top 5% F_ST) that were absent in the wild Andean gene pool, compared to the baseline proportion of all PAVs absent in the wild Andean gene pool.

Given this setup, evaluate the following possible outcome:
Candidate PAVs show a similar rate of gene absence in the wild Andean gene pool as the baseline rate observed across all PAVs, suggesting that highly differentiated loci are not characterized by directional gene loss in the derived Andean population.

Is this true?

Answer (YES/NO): NO